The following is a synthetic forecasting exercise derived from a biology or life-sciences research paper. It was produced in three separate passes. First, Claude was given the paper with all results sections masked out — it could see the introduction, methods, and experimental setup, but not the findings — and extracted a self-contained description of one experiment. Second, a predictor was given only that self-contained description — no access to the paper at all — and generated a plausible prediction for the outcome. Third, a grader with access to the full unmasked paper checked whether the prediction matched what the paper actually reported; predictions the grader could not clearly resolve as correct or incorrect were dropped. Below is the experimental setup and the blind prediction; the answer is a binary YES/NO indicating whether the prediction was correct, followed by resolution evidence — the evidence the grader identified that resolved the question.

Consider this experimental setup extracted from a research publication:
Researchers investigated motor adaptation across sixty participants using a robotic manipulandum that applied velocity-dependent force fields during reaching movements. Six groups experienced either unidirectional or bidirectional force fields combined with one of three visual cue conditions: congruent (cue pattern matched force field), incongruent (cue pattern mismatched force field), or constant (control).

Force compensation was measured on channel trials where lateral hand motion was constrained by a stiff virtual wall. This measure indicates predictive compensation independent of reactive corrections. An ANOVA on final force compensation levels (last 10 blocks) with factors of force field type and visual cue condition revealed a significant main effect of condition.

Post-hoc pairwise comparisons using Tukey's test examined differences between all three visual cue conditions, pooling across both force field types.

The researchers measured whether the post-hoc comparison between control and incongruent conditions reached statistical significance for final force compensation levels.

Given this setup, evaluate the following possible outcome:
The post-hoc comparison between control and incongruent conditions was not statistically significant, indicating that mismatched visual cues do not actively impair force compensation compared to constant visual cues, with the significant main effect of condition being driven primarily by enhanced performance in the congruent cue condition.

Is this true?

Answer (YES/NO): YES